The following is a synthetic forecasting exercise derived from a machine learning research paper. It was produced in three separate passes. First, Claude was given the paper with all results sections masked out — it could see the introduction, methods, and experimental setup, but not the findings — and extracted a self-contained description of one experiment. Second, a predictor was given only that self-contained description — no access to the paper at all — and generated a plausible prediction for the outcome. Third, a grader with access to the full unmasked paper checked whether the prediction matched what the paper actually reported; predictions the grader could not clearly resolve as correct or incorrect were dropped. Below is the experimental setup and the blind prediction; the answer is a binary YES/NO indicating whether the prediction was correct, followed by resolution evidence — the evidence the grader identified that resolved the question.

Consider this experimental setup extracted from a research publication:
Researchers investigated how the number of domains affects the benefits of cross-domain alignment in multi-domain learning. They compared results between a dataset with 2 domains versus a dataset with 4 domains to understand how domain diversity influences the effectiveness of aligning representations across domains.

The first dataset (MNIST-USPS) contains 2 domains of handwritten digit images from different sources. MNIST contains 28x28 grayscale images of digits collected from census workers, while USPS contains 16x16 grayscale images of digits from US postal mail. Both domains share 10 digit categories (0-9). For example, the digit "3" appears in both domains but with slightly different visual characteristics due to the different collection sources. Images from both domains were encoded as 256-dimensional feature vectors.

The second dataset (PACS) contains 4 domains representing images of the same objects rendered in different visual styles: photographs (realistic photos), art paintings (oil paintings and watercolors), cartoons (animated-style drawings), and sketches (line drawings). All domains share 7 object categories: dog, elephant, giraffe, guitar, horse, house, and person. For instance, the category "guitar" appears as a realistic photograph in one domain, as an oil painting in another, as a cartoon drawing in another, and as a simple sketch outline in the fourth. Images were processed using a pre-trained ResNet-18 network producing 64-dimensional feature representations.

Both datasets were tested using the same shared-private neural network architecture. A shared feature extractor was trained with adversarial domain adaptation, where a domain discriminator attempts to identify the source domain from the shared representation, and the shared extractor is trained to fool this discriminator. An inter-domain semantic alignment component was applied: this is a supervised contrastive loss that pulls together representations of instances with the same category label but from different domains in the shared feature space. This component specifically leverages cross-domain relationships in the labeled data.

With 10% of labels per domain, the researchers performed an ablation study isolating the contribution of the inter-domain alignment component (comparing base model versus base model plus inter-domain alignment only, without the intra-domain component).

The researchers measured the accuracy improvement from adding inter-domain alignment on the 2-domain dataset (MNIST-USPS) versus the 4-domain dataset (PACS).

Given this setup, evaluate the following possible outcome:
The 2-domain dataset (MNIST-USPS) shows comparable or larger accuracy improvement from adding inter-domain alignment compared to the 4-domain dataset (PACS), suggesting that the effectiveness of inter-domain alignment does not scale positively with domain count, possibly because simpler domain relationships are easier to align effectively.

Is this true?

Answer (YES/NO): NO